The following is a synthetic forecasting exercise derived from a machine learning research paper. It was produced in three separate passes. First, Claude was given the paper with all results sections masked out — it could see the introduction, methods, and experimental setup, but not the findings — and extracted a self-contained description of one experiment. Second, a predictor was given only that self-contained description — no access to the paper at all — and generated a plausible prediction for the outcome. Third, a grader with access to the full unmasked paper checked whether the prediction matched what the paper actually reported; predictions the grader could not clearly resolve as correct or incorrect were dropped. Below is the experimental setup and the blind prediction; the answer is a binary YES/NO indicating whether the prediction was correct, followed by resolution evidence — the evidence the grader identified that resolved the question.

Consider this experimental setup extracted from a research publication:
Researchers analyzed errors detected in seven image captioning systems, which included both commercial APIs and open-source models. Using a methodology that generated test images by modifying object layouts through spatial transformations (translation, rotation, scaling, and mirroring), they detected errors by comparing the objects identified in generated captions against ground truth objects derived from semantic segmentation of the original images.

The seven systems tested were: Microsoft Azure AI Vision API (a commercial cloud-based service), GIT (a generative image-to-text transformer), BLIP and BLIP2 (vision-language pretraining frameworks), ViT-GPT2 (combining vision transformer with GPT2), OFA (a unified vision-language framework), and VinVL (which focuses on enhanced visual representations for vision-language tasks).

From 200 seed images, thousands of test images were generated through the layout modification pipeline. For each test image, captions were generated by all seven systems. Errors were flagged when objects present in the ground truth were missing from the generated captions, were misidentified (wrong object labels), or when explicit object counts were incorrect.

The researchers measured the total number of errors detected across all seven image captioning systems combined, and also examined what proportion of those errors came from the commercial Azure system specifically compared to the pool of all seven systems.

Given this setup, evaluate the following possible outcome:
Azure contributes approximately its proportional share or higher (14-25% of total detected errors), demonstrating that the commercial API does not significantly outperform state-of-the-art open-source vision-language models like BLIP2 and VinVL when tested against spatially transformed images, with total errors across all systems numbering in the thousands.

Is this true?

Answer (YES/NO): YES